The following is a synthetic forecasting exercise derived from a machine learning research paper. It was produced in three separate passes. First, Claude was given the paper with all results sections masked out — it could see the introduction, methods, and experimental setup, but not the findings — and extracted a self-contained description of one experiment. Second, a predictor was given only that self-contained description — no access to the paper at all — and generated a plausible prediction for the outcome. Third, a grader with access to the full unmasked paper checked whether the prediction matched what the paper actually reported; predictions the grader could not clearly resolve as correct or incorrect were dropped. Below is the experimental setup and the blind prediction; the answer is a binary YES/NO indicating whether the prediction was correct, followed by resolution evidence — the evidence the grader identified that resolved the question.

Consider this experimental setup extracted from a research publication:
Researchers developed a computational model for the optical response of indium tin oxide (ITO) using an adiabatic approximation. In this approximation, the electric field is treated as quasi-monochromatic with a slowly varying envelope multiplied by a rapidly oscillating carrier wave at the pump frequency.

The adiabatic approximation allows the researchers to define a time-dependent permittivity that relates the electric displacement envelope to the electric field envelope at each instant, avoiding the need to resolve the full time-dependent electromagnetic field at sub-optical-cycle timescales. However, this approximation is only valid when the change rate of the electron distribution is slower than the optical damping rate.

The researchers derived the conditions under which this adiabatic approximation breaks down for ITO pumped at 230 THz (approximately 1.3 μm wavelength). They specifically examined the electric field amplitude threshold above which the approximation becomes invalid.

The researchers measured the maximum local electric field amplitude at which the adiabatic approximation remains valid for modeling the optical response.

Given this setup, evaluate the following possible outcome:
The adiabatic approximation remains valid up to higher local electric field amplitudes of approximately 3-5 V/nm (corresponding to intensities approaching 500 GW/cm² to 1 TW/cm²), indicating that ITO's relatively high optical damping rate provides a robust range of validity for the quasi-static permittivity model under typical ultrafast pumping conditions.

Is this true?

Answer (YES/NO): NO